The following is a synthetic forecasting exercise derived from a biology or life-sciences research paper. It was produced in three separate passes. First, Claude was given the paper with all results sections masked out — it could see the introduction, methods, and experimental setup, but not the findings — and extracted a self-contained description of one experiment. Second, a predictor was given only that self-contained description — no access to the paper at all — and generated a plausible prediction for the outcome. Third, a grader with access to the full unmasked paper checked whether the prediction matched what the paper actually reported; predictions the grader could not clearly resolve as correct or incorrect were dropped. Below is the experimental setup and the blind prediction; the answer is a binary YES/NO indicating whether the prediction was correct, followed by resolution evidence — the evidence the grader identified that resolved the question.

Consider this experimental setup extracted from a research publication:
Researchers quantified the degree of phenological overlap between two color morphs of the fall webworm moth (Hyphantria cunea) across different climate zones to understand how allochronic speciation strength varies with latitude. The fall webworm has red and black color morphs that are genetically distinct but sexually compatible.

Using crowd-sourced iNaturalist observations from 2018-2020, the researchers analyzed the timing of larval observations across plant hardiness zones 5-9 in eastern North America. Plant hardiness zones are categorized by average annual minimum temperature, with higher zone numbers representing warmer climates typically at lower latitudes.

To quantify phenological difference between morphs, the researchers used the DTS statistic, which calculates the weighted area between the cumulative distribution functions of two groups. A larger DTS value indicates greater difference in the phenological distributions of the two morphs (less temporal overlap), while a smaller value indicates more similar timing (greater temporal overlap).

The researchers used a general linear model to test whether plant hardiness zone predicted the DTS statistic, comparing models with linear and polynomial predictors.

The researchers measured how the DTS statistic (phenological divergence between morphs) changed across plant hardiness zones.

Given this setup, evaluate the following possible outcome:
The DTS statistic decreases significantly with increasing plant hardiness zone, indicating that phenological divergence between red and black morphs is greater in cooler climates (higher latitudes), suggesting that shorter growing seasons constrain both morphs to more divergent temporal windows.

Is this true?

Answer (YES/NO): NO